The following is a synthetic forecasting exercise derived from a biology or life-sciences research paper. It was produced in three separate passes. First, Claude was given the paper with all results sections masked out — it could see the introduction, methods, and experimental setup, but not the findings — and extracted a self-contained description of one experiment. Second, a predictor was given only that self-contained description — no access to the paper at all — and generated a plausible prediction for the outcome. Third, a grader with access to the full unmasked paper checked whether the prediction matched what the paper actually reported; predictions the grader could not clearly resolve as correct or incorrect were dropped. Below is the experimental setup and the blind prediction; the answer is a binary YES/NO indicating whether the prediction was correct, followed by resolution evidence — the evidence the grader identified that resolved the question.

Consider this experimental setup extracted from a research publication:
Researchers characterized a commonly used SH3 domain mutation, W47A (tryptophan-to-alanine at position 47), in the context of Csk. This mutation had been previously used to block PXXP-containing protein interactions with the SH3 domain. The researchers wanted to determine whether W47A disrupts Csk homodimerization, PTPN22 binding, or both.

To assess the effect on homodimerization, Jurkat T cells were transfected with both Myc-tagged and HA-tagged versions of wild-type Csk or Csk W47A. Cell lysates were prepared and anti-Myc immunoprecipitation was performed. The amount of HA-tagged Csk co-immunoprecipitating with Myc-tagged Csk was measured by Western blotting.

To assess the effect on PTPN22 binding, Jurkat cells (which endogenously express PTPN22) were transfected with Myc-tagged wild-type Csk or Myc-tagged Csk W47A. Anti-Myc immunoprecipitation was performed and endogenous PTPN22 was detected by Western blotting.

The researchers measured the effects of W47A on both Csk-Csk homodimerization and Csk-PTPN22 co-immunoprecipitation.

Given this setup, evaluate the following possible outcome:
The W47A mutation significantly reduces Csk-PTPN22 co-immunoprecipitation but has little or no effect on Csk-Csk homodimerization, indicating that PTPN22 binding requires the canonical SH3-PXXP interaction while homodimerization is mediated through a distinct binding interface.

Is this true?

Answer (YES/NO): NO